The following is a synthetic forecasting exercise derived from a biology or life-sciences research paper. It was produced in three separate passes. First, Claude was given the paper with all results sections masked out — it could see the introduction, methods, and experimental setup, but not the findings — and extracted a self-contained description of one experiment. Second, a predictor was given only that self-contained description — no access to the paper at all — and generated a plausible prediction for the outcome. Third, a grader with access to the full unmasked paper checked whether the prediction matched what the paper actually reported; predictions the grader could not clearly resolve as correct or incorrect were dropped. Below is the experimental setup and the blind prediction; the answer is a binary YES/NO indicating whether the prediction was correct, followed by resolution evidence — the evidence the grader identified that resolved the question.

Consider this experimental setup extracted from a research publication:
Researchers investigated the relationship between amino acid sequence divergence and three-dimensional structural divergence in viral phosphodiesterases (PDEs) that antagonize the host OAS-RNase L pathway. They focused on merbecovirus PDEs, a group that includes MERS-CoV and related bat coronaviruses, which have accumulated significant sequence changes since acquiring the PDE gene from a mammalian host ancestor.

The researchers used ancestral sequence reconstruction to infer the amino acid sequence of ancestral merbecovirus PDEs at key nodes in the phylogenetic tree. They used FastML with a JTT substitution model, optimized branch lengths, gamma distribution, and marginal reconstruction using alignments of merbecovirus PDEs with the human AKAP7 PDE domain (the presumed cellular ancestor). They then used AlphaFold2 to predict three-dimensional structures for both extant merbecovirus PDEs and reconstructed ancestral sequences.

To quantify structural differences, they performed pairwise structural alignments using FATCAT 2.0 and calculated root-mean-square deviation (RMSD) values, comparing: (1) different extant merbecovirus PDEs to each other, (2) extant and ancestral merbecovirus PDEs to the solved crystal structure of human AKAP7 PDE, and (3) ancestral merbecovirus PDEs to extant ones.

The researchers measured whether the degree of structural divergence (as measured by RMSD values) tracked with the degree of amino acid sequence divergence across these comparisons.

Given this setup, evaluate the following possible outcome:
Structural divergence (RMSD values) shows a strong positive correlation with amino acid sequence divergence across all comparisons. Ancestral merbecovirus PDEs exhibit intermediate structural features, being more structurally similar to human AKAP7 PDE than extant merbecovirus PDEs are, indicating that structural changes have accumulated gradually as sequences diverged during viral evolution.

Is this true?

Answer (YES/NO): NO